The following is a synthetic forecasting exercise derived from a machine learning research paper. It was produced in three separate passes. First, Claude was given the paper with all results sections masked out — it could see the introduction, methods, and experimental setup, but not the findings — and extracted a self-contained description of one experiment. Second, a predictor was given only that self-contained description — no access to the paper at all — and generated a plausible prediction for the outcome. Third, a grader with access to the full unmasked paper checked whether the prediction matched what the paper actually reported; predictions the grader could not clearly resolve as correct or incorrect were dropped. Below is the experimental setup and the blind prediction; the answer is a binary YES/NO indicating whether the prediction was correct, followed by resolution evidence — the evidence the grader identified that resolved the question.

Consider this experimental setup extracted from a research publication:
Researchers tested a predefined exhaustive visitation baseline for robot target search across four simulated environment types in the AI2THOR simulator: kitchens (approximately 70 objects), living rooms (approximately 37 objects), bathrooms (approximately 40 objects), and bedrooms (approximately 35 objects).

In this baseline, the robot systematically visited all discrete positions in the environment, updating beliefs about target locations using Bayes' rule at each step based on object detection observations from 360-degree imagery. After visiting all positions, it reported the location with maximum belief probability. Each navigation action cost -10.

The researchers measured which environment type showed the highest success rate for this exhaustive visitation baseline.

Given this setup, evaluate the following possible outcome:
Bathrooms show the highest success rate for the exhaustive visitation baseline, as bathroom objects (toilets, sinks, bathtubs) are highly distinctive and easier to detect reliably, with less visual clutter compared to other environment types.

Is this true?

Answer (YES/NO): NO